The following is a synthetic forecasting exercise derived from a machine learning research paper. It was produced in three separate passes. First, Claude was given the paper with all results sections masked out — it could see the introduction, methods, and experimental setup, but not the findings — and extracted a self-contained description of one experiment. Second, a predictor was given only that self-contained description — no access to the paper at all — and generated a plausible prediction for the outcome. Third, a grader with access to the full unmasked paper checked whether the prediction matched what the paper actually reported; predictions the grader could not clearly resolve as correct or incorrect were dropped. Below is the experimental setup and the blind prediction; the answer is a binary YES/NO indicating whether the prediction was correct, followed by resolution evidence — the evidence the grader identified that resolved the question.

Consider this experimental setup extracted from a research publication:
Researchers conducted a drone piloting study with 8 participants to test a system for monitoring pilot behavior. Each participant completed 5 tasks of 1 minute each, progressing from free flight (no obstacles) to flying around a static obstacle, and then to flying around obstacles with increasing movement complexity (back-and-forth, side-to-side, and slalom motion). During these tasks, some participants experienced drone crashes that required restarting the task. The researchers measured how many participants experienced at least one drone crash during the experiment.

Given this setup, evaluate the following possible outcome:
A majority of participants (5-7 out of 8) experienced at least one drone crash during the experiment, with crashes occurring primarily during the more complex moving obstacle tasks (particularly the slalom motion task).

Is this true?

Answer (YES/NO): NO